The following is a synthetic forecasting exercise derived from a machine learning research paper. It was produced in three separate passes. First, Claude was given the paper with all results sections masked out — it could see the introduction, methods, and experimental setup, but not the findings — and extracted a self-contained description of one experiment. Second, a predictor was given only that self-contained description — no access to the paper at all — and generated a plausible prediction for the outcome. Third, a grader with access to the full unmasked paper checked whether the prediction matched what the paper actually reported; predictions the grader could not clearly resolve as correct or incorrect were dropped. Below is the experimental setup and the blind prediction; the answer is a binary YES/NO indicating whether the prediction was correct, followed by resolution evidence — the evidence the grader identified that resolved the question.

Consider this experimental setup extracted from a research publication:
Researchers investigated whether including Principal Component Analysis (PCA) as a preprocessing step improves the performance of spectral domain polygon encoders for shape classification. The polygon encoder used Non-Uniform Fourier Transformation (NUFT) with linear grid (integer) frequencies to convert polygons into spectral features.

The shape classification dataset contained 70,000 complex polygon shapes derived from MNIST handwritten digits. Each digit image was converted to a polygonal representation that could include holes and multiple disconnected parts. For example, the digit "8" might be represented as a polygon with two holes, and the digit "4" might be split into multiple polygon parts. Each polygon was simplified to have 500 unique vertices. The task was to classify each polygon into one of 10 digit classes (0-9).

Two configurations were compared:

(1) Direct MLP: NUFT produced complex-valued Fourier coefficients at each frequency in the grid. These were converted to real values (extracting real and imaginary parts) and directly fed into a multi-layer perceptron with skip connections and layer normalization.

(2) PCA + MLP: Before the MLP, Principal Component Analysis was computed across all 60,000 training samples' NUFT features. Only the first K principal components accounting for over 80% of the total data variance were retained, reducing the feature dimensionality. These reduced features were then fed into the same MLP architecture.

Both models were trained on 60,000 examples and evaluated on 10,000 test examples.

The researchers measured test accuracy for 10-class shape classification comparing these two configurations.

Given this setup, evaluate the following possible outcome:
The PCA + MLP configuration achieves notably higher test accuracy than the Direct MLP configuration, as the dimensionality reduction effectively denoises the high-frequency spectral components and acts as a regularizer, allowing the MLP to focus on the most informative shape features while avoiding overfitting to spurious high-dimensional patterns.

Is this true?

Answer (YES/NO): YES